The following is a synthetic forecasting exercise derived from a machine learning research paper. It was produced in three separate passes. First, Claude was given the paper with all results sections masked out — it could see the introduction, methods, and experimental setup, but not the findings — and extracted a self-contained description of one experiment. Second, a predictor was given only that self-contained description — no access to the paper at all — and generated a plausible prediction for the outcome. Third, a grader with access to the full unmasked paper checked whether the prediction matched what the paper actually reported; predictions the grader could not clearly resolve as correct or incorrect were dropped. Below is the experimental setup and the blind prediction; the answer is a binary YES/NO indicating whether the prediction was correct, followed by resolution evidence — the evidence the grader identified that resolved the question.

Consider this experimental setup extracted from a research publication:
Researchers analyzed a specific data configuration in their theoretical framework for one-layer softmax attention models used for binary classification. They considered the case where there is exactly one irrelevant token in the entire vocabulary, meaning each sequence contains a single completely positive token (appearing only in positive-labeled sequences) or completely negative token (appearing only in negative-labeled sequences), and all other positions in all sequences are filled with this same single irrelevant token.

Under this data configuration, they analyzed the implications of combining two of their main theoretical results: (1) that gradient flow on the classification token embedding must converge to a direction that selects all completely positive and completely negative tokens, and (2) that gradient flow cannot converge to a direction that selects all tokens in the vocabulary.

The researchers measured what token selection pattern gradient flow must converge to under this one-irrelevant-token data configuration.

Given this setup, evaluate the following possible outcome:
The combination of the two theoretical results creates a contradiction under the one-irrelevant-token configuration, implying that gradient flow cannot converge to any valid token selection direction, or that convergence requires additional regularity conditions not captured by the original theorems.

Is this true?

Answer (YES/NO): NO